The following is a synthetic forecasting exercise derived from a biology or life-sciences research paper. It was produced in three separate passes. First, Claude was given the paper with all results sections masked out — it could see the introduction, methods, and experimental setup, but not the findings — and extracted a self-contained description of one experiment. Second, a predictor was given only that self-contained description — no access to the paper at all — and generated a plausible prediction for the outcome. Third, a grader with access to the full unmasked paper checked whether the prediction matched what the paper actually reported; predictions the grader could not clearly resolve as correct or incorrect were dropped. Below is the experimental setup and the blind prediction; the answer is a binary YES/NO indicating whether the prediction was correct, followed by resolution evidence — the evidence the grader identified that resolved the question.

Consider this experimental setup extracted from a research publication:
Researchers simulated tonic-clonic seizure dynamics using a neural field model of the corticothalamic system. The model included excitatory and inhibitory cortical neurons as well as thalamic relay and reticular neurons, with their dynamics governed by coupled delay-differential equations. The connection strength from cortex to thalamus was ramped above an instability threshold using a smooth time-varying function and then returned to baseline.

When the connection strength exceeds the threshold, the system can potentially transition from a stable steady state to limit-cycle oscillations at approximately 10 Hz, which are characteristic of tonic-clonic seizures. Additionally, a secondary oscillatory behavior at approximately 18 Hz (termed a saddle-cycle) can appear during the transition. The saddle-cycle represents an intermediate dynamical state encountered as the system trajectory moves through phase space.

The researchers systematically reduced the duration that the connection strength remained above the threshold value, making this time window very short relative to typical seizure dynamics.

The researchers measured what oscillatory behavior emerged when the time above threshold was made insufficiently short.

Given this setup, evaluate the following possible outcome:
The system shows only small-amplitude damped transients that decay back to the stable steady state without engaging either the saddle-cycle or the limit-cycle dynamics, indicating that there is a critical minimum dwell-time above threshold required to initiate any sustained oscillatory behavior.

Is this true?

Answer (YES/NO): NO